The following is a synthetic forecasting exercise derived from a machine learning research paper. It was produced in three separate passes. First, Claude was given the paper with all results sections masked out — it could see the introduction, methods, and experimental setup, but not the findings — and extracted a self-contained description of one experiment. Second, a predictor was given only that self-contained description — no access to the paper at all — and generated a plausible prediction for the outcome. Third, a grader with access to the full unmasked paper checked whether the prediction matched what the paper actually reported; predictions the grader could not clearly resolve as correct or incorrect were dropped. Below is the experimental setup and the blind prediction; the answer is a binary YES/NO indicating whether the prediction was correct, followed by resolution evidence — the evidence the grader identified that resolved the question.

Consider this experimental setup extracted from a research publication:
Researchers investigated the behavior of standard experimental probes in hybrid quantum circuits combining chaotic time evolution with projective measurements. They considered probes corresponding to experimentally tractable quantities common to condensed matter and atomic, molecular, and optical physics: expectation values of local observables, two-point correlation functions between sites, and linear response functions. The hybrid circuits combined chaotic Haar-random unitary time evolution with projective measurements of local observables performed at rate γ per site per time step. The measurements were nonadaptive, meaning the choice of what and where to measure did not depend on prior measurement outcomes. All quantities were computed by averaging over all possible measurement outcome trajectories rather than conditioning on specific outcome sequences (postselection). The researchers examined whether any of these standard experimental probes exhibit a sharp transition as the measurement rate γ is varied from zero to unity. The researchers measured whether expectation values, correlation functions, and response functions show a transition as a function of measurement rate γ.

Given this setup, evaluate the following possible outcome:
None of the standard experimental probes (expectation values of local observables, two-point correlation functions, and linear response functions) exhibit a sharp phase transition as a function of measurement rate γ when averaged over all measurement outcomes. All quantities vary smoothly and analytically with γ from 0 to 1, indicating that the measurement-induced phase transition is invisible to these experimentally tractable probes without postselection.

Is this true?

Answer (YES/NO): YES